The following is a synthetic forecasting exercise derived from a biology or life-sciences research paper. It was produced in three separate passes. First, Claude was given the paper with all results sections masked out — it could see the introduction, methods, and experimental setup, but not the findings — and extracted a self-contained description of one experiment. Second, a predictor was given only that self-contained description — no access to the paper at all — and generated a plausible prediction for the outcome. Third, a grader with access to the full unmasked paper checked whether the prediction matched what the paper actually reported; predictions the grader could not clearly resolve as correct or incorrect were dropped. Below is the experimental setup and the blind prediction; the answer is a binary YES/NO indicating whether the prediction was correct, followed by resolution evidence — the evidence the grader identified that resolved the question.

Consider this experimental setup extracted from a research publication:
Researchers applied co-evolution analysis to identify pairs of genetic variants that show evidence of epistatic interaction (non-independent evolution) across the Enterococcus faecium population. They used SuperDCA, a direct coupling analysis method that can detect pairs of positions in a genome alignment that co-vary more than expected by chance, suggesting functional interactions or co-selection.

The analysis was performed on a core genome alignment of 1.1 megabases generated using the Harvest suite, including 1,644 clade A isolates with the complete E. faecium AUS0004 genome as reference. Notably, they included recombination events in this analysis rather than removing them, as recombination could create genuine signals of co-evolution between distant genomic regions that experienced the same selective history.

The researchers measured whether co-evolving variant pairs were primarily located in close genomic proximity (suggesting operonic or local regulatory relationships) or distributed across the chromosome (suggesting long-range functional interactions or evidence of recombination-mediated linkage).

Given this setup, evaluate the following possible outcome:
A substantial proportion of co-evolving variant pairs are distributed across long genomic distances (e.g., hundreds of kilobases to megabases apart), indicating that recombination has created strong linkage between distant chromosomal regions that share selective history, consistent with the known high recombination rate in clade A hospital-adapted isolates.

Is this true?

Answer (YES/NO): NO